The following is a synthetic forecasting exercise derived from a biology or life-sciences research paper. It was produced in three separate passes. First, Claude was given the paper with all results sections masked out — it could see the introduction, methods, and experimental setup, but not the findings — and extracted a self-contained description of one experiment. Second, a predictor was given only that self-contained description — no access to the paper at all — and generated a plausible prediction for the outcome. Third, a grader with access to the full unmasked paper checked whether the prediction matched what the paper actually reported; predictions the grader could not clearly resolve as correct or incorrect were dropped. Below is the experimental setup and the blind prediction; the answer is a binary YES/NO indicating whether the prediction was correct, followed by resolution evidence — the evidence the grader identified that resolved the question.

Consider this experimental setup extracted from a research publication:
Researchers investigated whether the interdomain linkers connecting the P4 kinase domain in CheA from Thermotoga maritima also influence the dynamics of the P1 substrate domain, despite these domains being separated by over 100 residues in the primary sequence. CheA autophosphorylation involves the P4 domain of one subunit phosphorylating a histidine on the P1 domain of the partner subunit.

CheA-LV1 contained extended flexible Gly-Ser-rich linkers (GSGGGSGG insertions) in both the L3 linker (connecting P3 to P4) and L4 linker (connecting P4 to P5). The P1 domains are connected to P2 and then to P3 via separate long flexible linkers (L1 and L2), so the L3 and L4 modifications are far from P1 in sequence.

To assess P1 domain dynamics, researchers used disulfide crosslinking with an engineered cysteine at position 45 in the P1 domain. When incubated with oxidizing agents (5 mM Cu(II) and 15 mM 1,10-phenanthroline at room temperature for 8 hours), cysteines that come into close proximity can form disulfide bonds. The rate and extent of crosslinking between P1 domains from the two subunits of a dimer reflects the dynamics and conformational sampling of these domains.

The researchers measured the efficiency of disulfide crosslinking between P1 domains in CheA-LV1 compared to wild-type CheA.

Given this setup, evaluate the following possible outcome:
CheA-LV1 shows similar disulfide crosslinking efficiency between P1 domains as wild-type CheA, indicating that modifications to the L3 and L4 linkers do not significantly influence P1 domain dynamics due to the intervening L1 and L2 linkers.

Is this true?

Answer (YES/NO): NO